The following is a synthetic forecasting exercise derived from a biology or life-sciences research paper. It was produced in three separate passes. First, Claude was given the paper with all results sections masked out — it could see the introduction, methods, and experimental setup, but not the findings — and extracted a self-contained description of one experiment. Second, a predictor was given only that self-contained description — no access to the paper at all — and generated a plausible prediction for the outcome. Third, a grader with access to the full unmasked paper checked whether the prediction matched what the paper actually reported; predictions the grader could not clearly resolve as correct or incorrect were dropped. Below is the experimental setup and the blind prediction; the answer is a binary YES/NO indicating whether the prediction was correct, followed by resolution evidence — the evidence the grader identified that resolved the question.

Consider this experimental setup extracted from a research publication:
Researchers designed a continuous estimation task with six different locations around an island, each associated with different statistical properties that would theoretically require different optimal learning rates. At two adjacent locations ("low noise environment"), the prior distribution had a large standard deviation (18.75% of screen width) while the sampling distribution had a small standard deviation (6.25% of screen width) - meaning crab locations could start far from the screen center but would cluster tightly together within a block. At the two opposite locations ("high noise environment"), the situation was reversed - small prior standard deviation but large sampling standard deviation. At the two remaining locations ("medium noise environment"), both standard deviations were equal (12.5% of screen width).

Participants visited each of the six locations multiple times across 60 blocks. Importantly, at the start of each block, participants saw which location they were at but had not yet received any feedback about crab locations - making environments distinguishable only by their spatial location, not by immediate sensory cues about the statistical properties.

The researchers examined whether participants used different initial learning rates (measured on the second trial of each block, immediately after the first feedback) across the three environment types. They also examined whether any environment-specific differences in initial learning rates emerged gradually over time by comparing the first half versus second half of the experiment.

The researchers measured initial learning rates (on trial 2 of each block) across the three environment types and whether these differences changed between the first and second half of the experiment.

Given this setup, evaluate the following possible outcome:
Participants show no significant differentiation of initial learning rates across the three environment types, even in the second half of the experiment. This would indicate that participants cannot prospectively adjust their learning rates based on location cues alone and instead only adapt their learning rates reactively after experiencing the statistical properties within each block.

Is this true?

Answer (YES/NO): NO